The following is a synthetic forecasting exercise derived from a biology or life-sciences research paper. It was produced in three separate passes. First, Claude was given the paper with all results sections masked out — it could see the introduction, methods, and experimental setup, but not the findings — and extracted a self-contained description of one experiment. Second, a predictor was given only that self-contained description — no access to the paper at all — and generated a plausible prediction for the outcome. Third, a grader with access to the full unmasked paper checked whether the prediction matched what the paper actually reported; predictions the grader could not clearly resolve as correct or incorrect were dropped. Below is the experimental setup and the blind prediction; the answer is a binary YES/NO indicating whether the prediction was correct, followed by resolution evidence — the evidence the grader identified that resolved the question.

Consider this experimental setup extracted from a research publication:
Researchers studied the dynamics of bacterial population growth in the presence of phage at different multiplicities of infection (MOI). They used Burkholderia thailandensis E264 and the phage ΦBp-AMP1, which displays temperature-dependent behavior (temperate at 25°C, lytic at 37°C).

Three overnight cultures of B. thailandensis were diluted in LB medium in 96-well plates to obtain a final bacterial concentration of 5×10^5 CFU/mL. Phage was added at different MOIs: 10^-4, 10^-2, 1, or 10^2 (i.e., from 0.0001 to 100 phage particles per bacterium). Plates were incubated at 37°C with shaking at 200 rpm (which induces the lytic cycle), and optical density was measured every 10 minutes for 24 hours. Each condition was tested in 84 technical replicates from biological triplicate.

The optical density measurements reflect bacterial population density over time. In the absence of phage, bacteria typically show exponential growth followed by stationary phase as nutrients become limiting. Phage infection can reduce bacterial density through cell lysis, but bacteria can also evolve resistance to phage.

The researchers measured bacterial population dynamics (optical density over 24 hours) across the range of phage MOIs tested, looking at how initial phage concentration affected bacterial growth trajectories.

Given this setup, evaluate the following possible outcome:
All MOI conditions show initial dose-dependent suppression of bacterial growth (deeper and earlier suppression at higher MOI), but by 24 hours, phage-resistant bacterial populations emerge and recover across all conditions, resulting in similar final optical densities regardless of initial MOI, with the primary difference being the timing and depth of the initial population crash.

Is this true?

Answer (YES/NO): NO